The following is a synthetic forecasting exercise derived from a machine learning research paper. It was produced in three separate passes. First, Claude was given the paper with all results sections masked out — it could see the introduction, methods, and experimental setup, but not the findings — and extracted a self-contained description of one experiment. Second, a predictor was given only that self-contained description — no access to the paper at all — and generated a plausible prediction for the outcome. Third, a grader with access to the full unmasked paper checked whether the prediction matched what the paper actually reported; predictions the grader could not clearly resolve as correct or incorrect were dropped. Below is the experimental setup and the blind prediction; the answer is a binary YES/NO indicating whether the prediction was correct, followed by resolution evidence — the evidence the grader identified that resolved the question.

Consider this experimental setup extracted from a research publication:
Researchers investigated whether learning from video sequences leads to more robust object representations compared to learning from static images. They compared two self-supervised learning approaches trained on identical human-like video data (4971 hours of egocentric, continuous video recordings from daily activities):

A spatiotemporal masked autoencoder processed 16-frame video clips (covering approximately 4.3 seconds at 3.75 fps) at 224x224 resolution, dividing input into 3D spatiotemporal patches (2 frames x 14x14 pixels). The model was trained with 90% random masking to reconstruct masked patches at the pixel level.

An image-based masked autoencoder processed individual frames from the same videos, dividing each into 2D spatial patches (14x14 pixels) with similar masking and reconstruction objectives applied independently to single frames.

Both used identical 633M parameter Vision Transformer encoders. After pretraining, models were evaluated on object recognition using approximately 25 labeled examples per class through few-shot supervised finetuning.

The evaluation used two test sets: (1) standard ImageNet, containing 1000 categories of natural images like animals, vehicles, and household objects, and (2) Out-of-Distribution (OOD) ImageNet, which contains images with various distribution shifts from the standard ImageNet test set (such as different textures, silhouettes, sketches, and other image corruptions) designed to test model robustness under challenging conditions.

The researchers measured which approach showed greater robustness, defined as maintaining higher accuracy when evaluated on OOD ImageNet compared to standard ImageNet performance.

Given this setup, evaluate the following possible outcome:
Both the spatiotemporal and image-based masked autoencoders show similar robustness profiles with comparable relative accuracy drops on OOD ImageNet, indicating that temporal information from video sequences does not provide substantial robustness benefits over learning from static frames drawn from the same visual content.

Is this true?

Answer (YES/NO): NO